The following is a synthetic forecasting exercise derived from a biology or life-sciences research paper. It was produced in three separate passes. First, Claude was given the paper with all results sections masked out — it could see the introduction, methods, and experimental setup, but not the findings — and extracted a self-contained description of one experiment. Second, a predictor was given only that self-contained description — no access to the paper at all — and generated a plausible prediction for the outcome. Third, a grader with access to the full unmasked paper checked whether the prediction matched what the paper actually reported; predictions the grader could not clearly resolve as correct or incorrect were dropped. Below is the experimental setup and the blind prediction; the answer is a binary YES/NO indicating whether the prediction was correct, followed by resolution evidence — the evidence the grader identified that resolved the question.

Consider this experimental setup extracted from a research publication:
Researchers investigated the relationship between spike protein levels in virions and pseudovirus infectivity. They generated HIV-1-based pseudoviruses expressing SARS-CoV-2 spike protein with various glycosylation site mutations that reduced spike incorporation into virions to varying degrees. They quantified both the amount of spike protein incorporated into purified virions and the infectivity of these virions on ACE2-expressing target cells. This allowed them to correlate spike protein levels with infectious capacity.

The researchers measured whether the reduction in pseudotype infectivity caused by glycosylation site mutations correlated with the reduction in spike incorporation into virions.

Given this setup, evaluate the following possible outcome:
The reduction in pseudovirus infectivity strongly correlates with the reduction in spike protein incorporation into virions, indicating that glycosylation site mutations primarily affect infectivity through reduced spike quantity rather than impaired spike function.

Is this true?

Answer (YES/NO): YES